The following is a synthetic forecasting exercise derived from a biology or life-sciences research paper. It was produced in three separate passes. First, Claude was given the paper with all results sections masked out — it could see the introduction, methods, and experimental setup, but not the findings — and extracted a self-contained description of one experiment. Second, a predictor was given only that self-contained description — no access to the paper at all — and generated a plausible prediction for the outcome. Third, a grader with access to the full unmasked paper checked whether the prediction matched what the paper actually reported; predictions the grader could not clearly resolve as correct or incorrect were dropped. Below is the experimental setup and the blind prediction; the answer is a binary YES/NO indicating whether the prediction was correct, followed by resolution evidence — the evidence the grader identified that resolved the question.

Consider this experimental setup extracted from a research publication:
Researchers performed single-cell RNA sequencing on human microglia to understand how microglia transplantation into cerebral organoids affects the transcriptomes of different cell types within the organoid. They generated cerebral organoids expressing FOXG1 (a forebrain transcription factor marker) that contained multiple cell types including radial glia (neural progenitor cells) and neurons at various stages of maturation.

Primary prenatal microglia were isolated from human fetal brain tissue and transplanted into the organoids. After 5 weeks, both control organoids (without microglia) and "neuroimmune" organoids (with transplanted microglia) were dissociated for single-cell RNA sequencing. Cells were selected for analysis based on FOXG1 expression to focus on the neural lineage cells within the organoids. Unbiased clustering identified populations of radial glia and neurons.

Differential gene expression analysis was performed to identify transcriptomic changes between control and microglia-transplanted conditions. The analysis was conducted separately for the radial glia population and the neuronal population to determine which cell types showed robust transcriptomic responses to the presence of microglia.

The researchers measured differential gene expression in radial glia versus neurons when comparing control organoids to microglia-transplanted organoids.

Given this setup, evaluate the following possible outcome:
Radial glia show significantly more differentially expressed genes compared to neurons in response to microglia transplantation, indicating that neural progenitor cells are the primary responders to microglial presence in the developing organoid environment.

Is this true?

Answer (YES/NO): YES